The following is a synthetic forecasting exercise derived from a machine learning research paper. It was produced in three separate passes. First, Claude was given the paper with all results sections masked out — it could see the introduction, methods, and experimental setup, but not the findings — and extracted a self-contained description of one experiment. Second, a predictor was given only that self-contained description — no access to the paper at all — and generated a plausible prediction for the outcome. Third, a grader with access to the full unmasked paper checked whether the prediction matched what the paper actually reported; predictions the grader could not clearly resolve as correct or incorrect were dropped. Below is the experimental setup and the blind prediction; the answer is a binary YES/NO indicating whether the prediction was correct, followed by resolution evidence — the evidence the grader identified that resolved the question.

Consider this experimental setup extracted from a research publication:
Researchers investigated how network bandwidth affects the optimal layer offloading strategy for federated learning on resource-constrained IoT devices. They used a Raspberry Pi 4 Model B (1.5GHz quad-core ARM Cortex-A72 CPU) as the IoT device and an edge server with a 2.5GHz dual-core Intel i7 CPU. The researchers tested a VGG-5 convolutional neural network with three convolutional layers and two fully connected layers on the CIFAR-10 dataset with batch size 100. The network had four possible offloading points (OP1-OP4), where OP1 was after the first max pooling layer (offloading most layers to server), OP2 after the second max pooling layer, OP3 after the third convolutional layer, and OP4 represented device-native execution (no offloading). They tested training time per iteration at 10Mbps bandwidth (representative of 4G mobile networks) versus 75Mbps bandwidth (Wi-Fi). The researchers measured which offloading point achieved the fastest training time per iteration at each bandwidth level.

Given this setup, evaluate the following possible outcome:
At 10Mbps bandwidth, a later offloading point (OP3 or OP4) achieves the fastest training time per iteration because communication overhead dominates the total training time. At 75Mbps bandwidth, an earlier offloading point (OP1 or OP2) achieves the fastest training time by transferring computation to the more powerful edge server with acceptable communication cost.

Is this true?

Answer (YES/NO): YES